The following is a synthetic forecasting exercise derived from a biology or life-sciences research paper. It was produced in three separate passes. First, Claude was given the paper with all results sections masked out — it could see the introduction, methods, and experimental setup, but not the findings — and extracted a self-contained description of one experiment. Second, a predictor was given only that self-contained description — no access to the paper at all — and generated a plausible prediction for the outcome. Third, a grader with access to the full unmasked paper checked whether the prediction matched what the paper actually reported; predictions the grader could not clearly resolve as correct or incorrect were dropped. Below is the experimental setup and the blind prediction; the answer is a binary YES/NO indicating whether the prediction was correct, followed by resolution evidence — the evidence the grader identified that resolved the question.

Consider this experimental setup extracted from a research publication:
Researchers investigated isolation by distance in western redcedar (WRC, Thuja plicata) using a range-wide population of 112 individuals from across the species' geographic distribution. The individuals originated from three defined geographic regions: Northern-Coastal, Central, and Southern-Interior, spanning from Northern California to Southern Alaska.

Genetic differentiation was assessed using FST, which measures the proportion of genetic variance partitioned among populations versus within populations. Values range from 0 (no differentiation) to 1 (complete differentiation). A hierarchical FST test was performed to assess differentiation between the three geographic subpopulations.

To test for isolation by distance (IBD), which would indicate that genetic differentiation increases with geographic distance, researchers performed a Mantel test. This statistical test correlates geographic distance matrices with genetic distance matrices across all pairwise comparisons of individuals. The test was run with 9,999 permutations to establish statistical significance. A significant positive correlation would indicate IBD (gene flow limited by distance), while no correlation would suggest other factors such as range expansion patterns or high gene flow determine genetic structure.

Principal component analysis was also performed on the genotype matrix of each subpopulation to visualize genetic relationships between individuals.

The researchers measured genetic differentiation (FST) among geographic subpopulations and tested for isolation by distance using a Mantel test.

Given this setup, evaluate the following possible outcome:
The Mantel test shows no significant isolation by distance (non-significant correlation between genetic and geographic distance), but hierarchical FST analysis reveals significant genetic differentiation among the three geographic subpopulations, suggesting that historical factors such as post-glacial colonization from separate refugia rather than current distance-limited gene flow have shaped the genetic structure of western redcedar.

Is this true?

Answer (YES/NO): NO